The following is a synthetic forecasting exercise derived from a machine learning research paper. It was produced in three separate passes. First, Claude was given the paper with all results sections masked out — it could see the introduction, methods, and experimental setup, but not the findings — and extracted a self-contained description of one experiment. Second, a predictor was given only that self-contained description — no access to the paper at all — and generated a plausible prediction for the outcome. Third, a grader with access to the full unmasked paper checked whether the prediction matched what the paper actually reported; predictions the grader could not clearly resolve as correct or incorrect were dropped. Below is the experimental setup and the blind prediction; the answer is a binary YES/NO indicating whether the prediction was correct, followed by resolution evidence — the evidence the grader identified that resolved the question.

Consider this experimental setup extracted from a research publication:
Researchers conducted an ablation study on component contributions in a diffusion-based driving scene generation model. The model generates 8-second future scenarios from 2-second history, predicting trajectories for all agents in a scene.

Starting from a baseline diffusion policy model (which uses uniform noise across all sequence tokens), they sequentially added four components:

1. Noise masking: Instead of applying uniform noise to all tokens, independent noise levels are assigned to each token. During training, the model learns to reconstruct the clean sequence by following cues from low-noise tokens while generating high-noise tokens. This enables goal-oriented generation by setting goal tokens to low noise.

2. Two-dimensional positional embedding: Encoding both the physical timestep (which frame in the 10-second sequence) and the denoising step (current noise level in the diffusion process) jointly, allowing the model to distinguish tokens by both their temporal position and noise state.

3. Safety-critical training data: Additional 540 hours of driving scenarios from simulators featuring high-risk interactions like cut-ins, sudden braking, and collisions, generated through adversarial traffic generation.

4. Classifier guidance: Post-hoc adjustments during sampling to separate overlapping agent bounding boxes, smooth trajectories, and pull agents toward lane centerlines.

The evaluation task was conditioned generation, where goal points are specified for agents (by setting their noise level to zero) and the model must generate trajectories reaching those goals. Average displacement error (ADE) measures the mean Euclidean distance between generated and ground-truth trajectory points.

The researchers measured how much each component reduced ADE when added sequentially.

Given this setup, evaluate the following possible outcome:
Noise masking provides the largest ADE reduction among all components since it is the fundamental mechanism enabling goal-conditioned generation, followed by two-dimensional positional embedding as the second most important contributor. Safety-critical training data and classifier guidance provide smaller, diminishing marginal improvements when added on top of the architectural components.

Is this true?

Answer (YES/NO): YES